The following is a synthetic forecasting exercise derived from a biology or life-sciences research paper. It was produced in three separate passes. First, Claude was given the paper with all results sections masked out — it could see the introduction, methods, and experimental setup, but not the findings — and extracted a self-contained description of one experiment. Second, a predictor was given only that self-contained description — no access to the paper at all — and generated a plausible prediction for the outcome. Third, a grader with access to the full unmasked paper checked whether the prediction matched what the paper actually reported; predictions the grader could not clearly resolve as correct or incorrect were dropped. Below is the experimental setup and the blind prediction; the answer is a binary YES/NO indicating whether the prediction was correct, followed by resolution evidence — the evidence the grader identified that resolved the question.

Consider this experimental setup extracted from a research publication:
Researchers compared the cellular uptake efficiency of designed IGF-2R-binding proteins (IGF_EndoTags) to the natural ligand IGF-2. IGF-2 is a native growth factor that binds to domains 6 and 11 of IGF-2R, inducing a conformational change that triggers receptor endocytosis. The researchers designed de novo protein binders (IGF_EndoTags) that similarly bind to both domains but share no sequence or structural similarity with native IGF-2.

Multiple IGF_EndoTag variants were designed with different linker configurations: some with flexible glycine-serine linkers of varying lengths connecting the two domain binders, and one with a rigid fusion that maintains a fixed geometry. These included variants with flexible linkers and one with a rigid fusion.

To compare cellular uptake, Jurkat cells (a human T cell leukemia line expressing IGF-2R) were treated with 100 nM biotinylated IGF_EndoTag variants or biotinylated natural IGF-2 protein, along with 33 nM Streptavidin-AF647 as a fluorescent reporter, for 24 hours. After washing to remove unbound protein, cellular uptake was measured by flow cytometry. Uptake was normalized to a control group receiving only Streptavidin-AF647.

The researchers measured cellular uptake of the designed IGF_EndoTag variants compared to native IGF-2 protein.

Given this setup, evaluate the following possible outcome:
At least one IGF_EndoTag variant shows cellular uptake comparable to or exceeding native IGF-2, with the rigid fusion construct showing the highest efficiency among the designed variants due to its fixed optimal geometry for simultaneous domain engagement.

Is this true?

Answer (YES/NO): NO